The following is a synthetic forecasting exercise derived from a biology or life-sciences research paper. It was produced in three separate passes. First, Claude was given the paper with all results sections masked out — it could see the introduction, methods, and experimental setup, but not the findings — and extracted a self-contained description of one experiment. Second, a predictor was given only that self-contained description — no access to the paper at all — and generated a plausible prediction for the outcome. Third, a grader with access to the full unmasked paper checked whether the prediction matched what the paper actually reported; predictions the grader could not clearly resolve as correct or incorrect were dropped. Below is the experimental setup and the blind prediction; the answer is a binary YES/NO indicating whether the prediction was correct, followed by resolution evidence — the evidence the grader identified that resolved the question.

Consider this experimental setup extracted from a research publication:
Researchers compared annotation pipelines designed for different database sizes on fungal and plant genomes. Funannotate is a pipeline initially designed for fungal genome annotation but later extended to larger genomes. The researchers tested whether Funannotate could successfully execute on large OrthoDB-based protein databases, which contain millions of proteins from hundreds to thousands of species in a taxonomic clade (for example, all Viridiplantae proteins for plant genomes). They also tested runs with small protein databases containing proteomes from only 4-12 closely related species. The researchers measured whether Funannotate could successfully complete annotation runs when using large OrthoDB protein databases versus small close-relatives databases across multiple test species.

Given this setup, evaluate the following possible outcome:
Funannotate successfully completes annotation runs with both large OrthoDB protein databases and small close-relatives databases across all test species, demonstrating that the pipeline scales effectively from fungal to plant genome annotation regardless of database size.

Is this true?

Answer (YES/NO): NO